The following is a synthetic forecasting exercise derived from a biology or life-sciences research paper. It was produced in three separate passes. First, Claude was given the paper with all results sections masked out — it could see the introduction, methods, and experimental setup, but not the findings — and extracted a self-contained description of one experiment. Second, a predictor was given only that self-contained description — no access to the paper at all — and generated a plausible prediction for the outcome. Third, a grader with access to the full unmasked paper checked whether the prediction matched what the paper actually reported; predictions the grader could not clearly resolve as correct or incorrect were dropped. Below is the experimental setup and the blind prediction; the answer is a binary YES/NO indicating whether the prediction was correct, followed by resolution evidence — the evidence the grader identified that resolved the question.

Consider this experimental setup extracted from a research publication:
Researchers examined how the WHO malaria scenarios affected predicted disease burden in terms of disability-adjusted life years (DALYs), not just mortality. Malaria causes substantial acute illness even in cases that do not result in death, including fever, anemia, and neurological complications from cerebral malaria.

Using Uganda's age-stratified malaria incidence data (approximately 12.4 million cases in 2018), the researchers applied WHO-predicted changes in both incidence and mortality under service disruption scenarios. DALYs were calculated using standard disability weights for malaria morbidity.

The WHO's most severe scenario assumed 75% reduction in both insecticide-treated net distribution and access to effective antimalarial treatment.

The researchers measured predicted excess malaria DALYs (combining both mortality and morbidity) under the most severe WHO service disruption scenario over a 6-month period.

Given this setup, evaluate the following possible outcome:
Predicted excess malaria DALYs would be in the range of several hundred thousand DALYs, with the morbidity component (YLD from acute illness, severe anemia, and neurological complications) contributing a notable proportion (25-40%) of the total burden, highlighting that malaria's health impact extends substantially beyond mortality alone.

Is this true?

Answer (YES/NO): NO